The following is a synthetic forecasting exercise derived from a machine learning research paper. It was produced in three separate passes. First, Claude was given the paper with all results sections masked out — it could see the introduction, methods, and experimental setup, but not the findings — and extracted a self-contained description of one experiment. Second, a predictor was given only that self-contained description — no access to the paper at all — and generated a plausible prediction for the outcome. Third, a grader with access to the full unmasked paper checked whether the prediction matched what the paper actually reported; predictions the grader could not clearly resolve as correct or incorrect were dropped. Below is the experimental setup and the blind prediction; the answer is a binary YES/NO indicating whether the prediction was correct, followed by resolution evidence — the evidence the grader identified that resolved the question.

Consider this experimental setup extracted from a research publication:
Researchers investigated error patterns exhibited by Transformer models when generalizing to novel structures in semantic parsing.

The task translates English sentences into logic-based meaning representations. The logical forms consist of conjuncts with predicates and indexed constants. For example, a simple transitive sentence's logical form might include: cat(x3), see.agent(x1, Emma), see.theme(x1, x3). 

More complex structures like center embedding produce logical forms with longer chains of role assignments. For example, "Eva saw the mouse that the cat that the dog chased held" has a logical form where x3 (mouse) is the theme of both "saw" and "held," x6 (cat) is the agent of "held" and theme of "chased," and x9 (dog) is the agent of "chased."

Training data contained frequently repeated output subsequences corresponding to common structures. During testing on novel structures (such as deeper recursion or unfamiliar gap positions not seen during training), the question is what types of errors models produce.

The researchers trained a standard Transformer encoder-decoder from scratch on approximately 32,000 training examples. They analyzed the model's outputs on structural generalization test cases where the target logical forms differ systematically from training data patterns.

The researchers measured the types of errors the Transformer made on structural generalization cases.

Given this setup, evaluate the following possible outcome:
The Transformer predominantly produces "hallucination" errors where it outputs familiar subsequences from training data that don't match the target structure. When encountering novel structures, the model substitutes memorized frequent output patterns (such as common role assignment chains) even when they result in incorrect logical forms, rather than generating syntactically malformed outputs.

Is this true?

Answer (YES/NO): YES